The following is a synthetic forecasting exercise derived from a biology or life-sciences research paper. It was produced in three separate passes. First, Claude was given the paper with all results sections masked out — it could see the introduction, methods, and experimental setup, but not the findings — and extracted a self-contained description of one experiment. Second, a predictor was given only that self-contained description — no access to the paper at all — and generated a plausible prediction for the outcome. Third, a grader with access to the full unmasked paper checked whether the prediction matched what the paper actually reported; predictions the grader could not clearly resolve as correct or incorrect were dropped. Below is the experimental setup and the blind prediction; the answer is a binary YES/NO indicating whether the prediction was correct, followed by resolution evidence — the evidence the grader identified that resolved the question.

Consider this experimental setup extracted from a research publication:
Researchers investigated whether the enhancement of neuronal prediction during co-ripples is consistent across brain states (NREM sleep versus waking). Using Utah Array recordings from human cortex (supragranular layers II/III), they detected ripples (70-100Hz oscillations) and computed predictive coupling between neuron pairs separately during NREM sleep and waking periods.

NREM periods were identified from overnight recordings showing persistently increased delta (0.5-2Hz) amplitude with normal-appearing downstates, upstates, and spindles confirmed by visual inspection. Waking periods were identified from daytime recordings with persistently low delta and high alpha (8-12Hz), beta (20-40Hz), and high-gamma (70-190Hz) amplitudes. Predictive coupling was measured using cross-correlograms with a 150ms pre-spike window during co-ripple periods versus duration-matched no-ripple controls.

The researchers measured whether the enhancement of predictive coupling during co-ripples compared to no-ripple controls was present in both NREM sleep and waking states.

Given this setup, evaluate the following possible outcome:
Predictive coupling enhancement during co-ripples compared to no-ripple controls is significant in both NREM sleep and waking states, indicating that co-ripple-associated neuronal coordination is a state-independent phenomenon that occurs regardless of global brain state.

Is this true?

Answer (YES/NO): YES